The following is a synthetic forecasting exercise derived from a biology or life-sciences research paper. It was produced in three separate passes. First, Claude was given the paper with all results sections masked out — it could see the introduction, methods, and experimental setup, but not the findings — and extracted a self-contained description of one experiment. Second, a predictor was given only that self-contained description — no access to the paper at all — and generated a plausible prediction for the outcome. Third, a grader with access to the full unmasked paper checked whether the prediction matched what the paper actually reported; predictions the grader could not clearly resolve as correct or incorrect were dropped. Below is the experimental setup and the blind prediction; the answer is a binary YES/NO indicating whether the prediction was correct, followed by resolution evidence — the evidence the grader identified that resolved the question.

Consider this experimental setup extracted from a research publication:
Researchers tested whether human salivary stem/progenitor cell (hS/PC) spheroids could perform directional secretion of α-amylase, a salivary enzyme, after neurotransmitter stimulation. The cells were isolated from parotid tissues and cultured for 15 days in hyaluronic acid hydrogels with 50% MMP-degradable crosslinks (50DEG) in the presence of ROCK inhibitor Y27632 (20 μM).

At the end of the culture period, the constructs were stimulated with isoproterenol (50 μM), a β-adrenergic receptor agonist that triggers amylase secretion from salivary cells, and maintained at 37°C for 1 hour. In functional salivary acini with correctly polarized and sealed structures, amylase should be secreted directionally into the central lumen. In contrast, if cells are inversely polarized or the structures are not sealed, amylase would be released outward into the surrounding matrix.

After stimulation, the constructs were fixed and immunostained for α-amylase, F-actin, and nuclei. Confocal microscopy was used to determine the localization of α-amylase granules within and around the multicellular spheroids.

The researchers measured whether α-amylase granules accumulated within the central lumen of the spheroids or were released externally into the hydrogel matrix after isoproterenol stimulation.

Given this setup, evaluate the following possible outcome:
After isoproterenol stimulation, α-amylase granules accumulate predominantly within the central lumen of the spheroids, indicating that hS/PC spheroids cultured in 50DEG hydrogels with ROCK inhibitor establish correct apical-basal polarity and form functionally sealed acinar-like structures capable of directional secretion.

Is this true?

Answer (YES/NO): YES